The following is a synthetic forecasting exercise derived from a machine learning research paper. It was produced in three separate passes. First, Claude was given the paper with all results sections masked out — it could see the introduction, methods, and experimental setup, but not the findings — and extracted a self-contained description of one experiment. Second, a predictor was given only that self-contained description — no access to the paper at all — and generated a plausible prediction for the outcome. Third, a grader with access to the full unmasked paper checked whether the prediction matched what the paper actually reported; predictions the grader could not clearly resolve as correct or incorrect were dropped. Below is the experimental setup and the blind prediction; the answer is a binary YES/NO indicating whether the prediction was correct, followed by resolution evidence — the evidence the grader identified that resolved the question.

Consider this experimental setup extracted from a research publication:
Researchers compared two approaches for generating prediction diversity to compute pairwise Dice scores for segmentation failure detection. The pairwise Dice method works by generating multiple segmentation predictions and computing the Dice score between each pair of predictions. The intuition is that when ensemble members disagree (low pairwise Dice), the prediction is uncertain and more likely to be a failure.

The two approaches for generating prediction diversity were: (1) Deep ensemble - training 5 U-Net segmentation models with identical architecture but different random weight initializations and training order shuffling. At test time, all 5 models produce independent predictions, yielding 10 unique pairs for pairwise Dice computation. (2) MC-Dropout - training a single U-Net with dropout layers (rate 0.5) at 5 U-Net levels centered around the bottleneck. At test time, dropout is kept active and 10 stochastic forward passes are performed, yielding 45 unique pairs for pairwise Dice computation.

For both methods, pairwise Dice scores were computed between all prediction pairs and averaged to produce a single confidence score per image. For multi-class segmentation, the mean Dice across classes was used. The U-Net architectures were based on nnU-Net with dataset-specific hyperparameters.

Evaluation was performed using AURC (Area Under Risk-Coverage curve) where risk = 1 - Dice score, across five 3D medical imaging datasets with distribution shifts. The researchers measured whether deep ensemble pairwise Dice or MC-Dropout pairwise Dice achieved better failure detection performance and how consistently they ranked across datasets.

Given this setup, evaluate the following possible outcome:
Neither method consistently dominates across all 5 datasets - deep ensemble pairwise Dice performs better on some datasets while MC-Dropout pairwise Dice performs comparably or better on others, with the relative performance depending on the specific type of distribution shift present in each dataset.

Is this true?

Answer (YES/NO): NO